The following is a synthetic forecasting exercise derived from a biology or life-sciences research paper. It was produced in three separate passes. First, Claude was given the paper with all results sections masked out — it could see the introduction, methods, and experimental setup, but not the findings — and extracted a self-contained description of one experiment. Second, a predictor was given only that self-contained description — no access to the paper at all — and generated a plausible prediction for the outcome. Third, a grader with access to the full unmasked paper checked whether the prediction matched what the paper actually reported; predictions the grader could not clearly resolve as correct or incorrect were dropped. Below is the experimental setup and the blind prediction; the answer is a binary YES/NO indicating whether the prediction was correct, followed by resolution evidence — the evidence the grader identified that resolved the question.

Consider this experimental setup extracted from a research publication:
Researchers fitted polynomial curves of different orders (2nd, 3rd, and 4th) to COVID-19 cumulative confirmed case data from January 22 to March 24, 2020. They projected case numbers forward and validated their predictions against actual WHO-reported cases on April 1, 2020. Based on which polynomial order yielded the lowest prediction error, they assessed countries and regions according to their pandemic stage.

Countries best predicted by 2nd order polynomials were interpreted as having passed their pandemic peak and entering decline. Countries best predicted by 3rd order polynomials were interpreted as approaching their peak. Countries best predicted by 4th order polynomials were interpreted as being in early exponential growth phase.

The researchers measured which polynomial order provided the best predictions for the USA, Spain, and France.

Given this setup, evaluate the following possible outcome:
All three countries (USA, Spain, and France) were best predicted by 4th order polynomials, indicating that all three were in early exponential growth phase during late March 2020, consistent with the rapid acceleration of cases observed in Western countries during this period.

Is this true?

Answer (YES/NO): YES